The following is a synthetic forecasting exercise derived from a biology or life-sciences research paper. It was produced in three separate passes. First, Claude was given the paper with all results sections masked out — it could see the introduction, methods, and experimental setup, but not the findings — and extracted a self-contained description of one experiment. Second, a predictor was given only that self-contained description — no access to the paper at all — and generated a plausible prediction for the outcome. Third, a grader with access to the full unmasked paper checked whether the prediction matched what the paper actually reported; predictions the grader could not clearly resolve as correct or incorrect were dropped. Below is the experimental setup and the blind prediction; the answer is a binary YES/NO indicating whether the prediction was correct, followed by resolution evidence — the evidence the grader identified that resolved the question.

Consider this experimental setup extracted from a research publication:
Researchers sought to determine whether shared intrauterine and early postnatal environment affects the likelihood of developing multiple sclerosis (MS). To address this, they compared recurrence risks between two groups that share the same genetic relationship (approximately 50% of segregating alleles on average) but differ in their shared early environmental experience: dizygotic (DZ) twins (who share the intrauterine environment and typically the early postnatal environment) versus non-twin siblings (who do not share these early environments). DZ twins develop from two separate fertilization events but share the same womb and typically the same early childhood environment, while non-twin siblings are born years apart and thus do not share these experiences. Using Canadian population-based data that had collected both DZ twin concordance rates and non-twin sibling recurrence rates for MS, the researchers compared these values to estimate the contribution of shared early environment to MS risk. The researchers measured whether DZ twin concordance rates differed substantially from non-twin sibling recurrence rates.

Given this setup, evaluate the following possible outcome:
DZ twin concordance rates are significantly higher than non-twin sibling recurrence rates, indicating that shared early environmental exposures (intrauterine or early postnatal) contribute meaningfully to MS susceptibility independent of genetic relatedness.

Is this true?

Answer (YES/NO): YES